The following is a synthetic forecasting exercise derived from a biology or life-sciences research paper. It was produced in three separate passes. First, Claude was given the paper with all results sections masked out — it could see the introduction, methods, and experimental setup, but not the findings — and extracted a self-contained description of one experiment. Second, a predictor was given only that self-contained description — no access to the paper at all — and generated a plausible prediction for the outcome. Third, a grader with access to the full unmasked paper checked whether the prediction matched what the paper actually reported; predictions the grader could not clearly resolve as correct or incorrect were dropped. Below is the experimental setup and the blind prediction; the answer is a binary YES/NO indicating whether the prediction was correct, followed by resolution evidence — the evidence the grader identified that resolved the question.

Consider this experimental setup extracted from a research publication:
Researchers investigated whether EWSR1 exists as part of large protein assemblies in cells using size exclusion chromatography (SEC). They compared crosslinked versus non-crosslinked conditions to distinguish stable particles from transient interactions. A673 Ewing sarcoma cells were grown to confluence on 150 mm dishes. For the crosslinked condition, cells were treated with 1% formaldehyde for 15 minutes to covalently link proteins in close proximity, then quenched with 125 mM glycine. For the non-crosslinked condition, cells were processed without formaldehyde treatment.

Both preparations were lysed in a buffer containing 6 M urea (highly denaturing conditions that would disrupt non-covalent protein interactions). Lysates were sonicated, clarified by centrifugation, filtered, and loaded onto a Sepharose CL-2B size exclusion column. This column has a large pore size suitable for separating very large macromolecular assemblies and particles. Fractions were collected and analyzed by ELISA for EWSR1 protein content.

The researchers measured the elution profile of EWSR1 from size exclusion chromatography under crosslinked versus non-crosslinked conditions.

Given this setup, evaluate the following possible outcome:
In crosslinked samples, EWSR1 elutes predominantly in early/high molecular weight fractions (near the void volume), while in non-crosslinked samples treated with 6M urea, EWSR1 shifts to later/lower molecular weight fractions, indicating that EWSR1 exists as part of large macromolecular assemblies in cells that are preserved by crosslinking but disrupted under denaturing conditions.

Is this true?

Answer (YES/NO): YES